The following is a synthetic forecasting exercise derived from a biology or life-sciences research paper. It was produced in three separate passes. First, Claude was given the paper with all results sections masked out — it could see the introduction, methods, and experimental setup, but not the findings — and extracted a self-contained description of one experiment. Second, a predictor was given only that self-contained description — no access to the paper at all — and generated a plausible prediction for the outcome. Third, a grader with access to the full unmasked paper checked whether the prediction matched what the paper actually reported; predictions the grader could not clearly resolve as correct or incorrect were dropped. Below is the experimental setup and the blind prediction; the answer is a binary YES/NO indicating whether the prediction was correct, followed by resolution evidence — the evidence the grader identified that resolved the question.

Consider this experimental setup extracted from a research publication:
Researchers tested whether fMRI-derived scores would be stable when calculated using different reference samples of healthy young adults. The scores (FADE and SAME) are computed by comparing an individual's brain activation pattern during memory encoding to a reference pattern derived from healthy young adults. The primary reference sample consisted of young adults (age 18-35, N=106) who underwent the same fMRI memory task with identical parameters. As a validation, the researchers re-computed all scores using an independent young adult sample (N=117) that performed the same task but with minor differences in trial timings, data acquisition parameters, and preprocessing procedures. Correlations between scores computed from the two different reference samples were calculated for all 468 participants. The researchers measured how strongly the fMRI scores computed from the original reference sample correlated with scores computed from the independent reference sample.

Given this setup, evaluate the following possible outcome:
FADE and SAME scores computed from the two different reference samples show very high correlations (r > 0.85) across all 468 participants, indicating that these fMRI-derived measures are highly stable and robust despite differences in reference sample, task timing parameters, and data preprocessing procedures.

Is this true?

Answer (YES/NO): YES